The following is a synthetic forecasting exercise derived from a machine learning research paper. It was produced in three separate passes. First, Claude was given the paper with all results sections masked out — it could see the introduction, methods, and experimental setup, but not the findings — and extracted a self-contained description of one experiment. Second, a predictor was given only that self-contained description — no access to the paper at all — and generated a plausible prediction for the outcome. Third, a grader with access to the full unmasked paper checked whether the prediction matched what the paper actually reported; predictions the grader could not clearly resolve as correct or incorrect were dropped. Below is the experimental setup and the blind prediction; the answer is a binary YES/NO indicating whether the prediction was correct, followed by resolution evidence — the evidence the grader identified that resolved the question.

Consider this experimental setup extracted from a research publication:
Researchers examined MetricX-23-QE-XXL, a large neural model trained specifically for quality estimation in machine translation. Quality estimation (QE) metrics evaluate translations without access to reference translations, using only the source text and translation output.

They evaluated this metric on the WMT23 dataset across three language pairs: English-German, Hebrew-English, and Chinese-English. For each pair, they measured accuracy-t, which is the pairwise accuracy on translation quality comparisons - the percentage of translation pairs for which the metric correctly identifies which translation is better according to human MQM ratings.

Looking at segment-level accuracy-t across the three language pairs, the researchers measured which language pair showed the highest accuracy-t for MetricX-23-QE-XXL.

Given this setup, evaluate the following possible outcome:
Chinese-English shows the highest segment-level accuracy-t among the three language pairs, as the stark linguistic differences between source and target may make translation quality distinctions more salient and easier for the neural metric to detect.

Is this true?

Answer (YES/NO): NO